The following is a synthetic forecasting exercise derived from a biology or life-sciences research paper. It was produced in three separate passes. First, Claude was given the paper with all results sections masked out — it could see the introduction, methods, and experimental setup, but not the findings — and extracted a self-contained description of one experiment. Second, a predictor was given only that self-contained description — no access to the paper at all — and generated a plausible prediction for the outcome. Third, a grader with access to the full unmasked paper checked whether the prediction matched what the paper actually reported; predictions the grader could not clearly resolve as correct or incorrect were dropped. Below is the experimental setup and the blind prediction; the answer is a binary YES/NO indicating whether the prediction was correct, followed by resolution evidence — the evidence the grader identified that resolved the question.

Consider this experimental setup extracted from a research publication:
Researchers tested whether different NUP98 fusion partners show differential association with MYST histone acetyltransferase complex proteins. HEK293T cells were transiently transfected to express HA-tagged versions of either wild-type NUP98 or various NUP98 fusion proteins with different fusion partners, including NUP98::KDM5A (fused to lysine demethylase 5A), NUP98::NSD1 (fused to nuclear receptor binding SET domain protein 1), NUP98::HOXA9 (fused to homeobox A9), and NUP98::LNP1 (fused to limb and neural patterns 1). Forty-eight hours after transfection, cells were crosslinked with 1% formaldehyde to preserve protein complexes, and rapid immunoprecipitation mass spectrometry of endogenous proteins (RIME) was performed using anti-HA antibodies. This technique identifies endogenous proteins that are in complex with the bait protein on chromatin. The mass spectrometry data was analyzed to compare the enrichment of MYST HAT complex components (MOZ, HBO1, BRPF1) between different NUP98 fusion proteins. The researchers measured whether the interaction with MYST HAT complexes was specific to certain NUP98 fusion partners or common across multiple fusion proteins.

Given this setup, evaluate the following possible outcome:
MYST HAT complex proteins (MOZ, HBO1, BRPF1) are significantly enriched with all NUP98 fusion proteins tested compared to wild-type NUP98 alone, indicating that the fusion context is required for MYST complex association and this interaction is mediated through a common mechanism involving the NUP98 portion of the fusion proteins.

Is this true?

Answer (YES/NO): NO